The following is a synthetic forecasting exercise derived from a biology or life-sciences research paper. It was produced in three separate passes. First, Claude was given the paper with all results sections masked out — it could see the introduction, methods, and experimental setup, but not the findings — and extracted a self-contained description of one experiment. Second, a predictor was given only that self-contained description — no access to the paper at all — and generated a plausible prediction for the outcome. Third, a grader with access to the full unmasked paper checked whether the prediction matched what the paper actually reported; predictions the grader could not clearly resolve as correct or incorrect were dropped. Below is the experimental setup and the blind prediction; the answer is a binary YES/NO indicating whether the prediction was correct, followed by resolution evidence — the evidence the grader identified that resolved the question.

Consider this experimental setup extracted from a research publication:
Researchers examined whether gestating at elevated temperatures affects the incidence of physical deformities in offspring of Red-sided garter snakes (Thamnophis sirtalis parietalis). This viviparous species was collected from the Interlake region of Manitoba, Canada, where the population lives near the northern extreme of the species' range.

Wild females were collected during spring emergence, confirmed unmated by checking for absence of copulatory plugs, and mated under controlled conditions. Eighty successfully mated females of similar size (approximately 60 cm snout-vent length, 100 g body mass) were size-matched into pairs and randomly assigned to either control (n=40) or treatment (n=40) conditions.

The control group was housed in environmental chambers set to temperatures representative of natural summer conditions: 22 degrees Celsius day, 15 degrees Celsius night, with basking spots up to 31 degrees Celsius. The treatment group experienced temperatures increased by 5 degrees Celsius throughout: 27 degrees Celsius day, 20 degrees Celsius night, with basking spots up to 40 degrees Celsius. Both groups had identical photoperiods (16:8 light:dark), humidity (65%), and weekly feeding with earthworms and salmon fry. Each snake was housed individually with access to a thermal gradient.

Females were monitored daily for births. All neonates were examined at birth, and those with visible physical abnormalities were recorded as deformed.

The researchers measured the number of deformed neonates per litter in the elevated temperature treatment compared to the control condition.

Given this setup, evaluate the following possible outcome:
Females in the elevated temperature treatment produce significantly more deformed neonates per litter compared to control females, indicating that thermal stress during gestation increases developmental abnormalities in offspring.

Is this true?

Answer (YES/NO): NO